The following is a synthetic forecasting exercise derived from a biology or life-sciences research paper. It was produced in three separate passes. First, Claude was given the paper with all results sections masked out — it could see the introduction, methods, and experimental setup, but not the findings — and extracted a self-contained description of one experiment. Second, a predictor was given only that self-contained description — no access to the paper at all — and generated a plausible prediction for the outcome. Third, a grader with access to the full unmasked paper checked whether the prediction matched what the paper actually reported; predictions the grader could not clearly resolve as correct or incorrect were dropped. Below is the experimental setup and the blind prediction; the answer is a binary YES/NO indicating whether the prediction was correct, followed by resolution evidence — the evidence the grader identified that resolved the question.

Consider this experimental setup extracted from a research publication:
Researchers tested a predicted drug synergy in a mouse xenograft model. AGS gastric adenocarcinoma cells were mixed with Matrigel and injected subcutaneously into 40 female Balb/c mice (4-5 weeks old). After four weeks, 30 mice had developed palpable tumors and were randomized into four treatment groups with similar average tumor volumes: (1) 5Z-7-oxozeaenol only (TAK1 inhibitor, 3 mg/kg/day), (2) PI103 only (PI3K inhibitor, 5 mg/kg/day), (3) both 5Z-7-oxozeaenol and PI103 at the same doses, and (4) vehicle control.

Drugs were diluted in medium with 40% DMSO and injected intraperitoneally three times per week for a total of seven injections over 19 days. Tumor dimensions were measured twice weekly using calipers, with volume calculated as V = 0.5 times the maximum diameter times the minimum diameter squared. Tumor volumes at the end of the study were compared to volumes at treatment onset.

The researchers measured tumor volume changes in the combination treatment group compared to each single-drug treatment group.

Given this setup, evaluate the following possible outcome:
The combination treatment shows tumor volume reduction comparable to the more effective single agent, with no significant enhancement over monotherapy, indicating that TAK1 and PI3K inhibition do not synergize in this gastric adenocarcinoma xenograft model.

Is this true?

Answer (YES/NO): NO